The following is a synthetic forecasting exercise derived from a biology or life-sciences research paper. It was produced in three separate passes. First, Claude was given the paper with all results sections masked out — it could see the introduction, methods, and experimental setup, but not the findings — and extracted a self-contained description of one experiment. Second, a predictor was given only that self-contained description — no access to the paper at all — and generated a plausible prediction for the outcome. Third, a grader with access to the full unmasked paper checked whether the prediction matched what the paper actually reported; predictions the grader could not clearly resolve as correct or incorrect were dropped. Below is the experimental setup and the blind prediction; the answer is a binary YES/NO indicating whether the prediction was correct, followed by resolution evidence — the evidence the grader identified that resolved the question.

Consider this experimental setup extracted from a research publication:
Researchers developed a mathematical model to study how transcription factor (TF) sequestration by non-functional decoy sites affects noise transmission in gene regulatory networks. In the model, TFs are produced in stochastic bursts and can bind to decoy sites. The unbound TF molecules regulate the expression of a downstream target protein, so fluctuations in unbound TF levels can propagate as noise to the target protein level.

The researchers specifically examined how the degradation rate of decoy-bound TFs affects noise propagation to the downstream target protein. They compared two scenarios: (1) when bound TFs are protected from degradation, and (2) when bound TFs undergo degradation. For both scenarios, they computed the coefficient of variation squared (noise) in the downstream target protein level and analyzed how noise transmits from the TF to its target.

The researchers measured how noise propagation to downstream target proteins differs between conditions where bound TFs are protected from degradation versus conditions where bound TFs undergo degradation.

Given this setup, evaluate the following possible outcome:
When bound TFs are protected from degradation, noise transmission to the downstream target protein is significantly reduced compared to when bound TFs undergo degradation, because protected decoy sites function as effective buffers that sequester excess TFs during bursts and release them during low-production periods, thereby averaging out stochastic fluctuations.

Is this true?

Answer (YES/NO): NO